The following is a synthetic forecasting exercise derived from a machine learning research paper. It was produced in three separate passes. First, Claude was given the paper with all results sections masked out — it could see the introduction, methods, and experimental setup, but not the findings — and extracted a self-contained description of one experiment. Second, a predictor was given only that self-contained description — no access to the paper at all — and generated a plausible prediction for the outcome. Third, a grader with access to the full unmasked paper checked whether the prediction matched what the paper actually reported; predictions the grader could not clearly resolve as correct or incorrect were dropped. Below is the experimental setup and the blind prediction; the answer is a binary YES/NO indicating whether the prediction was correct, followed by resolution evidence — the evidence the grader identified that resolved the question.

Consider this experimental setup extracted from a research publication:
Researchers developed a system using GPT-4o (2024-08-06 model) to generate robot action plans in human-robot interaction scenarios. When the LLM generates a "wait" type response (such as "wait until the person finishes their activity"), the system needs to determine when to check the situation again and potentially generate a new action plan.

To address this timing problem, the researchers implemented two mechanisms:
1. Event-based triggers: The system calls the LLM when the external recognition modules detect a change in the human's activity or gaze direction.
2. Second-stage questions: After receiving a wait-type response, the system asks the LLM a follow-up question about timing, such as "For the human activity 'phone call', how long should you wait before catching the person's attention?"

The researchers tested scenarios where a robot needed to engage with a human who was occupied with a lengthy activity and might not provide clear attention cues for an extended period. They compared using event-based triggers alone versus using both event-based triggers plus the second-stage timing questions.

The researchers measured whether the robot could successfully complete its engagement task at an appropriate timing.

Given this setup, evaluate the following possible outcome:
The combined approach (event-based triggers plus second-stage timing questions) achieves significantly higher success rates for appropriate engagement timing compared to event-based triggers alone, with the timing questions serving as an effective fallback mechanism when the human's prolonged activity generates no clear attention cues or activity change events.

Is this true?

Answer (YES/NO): YES